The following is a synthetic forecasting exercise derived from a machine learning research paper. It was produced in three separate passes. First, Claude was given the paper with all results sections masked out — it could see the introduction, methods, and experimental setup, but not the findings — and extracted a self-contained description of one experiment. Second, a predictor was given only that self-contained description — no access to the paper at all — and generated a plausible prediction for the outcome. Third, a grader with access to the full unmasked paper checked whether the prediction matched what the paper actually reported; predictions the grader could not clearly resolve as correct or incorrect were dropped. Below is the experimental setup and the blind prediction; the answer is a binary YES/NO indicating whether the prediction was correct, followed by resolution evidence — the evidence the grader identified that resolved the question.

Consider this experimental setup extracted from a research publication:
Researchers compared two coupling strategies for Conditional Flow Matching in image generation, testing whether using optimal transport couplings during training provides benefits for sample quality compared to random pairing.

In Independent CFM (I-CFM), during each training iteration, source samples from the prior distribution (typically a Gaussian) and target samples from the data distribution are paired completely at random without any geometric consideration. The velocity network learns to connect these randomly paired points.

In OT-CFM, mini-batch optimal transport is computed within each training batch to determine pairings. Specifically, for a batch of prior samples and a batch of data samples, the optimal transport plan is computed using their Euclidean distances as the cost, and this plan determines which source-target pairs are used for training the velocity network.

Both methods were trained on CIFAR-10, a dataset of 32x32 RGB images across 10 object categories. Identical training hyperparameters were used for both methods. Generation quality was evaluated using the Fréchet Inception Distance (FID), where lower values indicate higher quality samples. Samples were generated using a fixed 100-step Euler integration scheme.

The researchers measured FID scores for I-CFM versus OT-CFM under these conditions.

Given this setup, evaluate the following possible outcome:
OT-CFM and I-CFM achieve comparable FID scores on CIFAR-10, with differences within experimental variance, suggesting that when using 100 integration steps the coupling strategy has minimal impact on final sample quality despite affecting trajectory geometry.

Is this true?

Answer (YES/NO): YES